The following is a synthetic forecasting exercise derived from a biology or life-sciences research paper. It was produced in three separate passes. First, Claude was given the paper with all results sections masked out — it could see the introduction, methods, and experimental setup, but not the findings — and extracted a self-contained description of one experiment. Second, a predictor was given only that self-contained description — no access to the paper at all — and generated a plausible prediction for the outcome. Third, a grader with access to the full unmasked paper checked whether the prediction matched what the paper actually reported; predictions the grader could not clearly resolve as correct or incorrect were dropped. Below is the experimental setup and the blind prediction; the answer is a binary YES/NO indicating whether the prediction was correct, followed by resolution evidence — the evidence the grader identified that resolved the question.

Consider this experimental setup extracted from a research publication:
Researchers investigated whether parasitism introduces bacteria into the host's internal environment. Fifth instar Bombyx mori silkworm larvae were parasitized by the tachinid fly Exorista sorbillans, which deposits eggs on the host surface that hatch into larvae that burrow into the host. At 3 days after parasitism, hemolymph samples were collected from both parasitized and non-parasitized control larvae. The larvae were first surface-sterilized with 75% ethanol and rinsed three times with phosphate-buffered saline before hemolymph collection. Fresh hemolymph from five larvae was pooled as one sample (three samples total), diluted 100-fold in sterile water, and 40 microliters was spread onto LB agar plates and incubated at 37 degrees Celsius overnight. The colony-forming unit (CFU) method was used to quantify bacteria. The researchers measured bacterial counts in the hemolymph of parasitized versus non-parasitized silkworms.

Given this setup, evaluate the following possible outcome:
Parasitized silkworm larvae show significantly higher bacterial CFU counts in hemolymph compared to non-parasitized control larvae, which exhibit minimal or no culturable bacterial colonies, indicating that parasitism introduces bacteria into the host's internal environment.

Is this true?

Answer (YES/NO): YES